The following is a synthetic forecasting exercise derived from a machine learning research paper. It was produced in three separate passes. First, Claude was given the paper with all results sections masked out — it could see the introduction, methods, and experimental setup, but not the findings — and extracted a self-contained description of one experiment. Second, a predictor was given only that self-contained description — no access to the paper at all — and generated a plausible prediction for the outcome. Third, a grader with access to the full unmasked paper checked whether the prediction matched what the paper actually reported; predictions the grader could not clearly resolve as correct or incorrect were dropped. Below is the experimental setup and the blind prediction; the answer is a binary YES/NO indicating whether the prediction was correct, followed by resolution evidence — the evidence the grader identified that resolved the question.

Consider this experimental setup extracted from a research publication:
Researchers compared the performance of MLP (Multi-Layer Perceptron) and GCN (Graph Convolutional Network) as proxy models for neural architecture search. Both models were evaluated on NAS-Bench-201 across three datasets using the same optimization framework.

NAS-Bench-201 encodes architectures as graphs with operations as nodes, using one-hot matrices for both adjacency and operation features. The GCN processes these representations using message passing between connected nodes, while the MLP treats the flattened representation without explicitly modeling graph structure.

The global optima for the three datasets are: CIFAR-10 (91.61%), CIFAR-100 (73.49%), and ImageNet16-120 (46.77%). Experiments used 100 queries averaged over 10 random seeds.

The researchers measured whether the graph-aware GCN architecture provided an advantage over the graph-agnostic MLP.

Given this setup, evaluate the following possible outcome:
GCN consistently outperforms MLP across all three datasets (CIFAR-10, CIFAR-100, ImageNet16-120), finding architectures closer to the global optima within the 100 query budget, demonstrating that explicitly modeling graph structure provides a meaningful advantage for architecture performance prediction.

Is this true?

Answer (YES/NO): NO